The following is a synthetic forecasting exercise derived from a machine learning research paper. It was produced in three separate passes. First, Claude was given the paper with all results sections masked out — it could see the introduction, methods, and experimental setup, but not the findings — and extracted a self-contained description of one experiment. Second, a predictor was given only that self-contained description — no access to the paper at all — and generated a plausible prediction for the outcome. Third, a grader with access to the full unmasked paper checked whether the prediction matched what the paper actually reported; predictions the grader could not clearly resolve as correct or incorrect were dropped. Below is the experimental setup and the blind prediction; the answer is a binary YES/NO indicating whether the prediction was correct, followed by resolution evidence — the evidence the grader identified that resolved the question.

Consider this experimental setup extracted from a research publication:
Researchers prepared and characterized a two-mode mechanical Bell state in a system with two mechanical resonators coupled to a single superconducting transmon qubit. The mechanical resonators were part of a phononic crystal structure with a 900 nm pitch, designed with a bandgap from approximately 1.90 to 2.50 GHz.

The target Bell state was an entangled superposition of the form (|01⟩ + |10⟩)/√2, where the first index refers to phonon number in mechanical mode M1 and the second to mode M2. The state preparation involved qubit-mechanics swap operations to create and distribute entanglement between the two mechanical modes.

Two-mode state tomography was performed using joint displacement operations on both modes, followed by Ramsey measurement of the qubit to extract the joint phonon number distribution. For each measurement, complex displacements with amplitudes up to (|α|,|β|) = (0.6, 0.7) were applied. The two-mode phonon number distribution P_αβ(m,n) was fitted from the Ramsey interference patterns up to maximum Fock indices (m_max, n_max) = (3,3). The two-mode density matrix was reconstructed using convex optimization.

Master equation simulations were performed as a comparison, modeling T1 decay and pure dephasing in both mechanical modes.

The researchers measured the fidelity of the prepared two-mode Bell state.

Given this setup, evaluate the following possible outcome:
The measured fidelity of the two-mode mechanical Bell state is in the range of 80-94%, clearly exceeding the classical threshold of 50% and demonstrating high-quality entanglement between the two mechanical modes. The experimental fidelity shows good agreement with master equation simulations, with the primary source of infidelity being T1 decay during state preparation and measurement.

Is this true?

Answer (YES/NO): NO